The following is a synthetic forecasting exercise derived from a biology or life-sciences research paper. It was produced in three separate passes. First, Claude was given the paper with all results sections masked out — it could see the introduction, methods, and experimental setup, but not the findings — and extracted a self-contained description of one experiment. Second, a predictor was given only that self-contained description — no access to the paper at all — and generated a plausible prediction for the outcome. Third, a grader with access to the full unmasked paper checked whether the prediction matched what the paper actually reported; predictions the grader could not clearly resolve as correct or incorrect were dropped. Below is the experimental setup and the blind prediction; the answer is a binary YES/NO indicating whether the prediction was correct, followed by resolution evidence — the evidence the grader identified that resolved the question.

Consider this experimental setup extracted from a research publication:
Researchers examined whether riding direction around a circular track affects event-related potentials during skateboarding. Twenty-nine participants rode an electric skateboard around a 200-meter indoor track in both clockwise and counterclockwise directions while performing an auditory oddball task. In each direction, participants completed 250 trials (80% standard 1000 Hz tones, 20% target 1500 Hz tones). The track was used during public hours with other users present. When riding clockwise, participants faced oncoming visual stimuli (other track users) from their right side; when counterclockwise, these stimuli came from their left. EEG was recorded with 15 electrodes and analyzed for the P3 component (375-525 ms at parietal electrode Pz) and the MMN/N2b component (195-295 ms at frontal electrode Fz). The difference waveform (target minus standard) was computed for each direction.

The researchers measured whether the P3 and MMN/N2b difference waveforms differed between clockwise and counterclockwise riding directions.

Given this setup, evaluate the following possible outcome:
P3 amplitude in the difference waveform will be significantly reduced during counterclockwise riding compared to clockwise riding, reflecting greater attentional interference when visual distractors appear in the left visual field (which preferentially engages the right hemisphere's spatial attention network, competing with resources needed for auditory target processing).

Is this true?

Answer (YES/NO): NO